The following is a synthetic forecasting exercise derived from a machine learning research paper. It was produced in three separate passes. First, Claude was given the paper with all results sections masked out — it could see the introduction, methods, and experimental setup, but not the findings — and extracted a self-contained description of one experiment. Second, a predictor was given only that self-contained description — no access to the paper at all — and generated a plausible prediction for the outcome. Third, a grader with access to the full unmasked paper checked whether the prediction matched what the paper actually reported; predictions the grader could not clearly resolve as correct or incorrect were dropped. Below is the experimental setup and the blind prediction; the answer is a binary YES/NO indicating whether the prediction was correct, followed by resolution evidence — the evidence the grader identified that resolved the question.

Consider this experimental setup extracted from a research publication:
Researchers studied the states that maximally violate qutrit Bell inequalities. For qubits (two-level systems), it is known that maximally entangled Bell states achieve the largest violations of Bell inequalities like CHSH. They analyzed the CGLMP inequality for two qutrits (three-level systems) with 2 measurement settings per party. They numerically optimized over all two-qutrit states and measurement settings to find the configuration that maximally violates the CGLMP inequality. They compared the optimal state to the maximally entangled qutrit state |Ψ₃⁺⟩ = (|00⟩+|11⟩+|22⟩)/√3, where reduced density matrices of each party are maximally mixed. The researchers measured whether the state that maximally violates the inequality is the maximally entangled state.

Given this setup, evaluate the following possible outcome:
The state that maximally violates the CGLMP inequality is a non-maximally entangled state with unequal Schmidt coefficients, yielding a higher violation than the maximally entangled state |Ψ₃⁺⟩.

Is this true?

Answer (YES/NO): YES